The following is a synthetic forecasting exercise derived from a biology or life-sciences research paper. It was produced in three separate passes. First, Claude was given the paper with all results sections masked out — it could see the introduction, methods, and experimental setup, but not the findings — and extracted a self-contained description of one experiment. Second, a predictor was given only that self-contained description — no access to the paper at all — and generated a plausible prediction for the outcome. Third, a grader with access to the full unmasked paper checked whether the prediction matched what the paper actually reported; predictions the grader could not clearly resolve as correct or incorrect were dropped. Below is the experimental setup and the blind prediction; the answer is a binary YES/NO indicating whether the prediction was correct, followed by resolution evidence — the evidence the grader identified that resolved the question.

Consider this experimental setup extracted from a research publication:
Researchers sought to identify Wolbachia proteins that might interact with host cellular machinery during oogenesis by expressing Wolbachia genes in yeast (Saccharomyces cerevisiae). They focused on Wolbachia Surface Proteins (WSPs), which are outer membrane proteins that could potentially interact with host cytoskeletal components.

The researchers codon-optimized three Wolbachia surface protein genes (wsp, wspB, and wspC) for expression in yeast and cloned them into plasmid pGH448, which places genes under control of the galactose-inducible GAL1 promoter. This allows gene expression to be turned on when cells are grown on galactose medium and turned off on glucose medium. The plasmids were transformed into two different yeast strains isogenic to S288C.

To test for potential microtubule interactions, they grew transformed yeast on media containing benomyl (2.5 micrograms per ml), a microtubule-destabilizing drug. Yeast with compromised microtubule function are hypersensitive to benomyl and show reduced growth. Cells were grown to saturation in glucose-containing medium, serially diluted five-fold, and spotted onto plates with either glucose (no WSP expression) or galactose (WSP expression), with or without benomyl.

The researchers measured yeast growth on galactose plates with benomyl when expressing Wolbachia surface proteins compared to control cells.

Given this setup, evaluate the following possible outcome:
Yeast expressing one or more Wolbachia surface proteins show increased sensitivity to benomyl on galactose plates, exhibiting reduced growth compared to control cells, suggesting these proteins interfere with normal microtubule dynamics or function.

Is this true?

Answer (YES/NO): YES